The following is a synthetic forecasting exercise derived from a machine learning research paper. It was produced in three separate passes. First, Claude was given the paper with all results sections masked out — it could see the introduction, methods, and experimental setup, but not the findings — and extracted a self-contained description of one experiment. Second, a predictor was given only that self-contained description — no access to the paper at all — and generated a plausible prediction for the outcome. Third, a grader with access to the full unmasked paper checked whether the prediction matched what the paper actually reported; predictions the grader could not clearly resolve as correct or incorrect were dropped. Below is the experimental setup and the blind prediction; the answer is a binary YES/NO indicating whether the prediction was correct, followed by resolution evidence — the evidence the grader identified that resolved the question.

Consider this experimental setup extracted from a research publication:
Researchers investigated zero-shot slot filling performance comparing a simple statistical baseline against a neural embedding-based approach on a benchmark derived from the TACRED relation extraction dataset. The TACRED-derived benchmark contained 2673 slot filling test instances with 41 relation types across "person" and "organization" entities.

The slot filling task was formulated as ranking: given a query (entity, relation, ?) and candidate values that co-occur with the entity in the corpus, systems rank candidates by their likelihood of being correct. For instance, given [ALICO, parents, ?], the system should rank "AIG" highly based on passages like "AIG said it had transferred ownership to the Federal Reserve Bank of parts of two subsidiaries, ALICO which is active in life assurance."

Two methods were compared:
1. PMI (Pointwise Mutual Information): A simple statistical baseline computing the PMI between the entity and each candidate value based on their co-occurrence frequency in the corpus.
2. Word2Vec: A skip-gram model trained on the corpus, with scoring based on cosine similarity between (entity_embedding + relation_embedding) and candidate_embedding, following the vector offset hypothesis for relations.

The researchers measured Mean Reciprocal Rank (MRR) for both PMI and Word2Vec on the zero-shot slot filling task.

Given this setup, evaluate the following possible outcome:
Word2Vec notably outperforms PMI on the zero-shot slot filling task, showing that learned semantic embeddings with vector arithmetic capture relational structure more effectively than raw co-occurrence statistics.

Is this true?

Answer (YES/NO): YES